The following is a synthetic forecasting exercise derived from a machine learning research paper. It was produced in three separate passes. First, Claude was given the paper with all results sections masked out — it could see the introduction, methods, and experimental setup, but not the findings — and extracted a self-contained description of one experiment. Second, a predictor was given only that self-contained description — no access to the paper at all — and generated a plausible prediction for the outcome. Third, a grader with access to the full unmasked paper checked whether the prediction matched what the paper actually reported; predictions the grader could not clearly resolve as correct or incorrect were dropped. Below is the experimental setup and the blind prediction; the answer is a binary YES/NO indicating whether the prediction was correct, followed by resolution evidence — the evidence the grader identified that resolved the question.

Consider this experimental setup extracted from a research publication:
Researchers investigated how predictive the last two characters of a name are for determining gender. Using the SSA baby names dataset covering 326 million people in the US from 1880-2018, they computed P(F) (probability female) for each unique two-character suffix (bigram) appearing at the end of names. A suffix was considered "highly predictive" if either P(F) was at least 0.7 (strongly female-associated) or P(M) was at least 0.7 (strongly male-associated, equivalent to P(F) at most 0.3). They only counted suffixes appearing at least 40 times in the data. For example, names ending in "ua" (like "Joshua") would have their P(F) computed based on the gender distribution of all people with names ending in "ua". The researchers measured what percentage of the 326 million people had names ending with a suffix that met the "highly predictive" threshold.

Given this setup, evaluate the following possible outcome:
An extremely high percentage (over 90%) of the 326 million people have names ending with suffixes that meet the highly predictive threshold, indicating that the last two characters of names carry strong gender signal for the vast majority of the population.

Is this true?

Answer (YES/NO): NO